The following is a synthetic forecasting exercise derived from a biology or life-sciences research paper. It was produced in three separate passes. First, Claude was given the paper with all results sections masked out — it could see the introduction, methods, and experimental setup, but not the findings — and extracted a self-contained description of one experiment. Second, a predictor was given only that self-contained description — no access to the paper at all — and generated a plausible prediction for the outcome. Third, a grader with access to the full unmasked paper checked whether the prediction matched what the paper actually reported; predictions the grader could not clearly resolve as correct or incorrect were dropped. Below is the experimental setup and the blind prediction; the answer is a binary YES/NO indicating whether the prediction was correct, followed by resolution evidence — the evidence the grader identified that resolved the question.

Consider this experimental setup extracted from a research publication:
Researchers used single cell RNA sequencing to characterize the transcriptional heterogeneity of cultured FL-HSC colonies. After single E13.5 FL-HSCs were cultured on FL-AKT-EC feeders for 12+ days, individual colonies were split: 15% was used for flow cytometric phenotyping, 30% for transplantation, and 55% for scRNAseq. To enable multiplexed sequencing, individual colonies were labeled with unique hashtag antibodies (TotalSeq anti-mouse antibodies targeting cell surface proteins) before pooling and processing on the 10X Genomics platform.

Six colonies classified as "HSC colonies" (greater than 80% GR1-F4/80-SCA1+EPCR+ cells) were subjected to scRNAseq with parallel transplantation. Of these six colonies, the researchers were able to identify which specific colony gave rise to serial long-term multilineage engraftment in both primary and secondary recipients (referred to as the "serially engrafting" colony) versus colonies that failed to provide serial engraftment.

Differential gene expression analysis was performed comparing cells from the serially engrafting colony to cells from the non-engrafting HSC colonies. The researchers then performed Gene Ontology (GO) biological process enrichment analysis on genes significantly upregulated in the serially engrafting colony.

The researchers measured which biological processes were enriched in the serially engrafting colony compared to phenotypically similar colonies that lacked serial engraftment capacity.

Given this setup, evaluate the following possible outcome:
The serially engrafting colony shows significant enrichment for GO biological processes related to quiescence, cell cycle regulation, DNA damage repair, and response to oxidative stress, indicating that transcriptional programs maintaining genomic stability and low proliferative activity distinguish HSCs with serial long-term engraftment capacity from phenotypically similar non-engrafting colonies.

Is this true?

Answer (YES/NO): NO